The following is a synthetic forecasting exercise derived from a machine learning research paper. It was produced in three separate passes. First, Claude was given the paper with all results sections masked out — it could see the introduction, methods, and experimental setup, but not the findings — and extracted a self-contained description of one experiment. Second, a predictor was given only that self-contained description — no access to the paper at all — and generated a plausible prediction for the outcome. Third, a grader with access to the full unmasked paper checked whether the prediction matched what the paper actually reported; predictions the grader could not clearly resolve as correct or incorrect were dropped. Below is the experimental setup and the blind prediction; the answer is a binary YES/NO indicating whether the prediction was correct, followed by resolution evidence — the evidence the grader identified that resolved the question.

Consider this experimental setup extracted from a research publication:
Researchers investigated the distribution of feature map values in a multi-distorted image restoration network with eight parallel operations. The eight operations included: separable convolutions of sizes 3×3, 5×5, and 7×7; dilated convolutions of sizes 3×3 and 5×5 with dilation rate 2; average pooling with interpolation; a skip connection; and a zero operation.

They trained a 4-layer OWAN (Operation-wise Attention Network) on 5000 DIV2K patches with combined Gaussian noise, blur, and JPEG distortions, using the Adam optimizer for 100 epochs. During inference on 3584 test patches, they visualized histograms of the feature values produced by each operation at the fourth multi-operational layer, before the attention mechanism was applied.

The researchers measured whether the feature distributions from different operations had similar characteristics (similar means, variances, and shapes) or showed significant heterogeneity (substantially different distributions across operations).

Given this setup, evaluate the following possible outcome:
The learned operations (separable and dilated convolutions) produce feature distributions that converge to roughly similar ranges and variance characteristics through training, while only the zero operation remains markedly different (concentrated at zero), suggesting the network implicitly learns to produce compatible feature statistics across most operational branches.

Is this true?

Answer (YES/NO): NO